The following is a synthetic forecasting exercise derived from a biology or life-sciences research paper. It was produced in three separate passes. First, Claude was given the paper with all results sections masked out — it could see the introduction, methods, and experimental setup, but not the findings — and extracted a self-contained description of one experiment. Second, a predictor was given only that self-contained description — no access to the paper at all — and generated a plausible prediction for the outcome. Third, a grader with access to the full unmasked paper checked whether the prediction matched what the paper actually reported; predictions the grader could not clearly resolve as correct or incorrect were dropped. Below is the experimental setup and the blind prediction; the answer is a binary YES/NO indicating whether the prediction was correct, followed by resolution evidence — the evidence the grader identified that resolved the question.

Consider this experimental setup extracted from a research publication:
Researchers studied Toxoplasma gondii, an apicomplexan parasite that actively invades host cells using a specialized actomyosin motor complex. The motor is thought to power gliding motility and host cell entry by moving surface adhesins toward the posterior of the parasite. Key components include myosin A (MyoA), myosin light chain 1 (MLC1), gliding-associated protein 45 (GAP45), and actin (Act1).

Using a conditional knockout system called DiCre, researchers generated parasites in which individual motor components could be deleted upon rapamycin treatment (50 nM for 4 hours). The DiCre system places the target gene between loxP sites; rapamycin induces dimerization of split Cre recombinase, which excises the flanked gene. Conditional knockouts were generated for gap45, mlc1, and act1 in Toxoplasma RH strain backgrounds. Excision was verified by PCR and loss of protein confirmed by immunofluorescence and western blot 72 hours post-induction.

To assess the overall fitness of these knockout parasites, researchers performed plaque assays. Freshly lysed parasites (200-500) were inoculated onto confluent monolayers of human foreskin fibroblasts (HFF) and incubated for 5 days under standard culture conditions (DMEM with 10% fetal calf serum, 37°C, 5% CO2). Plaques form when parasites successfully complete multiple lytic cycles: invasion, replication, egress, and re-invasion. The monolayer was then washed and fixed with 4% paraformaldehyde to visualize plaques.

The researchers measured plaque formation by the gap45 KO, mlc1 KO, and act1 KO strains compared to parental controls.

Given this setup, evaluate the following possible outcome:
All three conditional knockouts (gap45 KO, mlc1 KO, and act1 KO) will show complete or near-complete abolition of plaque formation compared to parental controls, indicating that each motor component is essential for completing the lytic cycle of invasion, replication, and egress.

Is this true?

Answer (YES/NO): YES